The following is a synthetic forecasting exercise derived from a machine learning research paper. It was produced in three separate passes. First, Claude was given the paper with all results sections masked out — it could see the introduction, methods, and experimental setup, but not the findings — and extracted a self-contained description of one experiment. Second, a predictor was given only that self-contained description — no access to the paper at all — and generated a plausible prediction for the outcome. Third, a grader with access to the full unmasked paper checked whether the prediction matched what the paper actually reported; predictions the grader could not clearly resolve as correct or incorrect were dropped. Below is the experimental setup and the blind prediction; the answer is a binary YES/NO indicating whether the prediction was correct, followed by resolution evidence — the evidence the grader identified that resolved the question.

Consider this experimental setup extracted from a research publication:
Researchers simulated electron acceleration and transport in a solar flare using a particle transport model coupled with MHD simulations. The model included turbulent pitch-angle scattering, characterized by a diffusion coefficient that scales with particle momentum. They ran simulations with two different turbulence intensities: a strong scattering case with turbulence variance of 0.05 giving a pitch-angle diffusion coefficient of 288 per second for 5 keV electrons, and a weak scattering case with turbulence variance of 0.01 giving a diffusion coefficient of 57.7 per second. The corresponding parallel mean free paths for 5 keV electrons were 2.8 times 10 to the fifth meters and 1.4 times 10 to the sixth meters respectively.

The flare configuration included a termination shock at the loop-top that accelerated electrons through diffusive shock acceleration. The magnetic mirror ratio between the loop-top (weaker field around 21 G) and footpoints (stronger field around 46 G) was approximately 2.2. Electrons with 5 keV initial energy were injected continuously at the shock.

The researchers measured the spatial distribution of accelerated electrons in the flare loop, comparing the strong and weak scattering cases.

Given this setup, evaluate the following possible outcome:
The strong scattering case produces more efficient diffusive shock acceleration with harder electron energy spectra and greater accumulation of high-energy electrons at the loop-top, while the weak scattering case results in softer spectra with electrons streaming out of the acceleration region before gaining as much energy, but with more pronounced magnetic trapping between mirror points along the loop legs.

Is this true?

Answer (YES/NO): NO